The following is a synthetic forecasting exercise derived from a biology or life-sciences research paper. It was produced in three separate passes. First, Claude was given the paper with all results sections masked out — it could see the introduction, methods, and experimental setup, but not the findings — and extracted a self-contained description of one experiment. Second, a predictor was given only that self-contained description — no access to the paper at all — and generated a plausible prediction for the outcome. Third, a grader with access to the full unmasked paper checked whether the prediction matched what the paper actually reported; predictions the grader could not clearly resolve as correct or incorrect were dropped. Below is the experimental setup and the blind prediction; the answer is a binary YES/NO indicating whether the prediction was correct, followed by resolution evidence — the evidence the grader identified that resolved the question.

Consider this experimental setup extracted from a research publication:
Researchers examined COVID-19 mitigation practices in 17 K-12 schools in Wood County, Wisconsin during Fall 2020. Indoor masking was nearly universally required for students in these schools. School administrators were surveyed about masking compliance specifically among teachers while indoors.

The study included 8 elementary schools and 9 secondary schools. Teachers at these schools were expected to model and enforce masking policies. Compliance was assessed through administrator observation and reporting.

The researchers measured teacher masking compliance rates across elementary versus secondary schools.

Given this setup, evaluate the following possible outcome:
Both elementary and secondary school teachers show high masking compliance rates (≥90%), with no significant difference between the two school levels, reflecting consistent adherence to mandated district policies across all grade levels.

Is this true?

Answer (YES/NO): NO